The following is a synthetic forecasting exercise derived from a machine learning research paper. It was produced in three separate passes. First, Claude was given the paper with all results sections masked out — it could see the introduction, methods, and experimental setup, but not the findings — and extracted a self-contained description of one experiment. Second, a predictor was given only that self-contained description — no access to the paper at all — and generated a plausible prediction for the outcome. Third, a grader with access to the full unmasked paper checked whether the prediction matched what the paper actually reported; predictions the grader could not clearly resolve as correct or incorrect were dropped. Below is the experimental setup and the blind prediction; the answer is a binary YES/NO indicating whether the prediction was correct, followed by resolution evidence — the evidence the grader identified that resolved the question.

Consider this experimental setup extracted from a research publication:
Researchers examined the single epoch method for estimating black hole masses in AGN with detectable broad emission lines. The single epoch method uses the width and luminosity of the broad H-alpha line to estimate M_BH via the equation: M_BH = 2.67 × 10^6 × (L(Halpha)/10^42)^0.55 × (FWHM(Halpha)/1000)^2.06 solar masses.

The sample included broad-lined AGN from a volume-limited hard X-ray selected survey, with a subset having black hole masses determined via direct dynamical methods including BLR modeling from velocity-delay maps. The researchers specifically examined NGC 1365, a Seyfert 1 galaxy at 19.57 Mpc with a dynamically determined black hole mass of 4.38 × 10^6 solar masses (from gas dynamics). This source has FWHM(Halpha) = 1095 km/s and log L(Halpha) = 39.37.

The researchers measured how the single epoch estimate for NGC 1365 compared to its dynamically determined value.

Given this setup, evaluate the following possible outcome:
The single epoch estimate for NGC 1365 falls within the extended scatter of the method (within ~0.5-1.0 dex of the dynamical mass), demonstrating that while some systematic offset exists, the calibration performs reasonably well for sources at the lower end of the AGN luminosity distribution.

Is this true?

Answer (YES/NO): NO